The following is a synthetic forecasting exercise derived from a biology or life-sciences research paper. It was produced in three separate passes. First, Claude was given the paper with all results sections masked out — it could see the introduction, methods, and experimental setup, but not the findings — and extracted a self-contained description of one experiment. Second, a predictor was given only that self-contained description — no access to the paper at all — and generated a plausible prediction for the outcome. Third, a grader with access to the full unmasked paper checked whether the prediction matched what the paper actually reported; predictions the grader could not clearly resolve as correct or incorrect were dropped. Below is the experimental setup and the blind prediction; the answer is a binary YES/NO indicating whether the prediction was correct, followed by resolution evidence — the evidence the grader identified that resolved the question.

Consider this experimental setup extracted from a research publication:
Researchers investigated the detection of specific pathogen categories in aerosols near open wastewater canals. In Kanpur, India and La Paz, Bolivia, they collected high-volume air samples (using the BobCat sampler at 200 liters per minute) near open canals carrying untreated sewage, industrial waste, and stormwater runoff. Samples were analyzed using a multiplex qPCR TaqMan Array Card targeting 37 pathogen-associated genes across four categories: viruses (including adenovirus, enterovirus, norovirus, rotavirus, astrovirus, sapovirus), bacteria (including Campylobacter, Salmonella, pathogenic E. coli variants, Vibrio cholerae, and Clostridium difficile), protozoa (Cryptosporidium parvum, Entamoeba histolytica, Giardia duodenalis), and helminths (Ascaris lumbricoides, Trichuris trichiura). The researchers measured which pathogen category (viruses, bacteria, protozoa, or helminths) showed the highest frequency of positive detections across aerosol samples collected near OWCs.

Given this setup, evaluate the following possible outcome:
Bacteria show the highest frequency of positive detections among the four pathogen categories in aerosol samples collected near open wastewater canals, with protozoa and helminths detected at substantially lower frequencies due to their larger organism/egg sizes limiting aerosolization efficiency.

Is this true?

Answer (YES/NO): NO